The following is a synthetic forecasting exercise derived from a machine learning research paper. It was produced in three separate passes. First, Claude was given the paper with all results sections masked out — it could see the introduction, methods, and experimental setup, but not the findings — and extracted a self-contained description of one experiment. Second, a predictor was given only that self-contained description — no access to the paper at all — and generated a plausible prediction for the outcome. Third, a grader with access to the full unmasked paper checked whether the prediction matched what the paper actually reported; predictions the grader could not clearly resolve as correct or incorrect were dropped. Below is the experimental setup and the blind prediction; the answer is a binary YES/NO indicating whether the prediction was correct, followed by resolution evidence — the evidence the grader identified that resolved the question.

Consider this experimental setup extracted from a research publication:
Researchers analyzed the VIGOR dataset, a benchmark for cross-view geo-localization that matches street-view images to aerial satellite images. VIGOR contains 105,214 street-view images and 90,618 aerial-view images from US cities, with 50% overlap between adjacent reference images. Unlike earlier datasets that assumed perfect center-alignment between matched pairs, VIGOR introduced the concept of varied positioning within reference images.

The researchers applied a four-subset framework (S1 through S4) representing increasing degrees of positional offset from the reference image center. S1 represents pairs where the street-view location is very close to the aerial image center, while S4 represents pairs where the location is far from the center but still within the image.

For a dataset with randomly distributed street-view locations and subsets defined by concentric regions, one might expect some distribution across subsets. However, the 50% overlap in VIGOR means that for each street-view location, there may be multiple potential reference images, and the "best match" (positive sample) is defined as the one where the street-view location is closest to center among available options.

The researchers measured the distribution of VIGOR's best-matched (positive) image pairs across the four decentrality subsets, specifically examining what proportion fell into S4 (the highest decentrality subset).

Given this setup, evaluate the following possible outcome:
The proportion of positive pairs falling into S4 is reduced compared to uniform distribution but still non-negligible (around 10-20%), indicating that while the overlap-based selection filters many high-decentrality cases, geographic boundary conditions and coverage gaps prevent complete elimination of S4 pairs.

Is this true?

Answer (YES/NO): NO